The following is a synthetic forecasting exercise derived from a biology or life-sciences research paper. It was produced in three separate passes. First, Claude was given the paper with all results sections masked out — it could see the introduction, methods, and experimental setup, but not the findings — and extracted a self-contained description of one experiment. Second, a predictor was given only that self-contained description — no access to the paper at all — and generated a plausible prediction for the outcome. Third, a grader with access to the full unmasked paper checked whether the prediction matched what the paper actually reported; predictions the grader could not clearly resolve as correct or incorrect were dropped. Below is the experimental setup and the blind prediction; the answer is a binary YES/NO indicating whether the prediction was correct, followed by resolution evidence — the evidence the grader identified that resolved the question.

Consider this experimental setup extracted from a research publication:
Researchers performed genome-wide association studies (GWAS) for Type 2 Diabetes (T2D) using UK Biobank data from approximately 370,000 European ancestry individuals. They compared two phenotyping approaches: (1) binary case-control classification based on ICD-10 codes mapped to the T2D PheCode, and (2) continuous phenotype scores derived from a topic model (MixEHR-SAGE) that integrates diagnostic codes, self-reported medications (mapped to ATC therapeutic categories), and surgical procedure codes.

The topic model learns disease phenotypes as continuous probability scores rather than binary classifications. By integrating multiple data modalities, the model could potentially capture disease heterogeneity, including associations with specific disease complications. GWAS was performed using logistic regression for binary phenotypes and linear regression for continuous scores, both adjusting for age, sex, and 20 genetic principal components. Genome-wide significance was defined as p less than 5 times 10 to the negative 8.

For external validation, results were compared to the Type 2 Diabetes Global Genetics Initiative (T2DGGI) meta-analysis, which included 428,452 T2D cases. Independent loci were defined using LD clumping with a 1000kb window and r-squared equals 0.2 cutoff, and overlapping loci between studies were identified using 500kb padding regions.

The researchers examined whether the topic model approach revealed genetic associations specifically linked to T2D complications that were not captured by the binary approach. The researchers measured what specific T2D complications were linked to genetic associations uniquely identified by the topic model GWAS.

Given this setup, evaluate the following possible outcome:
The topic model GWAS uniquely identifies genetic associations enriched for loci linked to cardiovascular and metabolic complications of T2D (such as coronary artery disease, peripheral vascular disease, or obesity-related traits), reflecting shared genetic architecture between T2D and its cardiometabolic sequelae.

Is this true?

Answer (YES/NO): NO